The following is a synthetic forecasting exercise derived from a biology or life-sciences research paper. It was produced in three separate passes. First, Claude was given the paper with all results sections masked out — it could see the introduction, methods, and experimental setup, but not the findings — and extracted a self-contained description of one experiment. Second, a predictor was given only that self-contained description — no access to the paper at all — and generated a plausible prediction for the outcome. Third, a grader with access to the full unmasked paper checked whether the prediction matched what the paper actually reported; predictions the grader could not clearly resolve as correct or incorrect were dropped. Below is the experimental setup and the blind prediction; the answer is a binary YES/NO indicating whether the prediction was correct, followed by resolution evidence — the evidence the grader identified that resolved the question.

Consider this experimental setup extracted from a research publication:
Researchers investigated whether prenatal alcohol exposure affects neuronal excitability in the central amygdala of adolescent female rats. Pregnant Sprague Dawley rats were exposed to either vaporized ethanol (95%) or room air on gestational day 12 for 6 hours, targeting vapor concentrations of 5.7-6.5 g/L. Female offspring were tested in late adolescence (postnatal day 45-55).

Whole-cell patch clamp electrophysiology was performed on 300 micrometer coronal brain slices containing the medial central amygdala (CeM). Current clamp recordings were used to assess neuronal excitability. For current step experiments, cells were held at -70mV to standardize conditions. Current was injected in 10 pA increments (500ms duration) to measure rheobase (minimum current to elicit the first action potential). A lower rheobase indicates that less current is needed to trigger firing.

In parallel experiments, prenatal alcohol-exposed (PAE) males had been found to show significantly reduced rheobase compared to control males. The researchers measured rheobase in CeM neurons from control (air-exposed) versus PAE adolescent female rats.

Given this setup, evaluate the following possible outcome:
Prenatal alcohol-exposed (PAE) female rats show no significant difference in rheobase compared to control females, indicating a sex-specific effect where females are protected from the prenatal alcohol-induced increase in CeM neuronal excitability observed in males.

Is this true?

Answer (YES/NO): NO